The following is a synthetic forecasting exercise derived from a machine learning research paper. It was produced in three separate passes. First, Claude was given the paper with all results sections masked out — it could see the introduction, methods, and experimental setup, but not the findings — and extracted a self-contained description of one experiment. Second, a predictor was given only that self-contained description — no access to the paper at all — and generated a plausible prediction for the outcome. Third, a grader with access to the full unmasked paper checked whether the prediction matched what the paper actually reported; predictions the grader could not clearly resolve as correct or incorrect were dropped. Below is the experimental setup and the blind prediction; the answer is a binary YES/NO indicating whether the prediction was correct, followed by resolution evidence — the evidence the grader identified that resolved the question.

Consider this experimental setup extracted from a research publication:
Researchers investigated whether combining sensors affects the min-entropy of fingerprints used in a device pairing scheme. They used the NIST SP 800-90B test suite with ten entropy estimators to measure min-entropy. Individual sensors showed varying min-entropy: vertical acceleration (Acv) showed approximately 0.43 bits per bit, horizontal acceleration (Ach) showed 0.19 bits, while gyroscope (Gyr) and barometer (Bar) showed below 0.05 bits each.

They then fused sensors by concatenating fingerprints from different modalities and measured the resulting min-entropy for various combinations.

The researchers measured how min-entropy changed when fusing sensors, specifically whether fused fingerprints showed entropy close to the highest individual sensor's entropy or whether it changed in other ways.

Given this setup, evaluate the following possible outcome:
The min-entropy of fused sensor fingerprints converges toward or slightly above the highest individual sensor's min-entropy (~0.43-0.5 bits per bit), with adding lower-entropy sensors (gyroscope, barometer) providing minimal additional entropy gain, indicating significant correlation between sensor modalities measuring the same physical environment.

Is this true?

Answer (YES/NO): NO